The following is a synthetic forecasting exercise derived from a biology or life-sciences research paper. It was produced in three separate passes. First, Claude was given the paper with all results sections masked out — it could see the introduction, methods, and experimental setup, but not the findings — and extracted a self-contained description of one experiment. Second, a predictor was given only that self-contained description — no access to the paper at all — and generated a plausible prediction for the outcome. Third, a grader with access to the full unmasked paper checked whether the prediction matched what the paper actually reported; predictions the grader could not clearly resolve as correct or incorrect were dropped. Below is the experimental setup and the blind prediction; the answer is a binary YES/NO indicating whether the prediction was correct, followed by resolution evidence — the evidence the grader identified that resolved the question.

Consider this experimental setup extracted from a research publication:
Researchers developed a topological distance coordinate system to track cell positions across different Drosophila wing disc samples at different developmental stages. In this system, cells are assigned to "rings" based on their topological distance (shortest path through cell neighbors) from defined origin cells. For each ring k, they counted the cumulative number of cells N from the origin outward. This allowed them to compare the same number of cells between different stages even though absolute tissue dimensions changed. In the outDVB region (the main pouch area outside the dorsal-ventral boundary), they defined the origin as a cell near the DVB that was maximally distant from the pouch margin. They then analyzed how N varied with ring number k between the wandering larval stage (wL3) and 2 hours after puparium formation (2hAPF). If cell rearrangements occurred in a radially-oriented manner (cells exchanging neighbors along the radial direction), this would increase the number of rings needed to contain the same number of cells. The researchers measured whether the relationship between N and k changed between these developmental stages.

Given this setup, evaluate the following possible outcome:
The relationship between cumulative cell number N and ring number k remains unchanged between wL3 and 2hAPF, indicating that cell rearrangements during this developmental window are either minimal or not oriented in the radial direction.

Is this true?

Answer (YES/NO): NO